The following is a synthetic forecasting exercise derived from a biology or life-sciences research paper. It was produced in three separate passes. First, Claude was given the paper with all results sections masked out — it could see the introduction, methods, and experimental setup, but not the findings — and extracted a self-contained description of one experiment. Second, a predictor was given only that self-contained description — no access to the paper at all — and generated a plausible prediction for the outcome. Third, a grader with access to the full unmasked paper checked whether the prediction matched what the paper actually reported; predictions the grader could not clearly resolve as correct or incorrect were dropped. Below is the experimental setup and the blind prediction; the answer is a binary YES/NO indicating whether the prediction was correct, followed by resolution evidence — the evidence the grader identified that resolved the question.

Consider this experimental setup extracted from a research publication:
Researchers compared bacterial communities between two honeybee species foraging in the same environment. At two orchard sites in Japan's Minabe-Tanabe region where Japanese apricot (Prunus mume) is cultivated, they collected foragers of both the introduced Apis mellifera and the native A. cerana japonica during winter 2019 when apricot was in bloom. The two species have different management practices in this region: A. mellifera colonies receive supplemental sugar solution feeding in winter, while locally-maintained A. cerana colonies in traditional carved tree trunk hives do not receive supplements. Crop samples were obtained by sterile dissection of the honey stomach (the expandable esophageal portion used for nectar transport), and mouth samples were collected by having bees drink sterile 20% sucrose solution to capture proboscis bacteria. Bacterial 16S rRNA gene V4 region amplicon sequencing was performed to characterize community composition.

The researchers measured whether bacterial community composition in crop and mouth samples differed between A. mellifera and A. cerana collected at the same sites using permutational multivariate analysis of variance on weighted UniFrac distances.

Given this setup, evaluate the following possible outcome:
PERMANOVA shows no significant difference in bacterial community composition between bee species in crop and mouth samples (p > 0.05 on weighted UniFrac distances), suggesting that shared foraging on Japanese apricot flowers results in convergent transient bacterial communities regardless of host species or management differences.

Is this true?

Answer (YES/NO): NO